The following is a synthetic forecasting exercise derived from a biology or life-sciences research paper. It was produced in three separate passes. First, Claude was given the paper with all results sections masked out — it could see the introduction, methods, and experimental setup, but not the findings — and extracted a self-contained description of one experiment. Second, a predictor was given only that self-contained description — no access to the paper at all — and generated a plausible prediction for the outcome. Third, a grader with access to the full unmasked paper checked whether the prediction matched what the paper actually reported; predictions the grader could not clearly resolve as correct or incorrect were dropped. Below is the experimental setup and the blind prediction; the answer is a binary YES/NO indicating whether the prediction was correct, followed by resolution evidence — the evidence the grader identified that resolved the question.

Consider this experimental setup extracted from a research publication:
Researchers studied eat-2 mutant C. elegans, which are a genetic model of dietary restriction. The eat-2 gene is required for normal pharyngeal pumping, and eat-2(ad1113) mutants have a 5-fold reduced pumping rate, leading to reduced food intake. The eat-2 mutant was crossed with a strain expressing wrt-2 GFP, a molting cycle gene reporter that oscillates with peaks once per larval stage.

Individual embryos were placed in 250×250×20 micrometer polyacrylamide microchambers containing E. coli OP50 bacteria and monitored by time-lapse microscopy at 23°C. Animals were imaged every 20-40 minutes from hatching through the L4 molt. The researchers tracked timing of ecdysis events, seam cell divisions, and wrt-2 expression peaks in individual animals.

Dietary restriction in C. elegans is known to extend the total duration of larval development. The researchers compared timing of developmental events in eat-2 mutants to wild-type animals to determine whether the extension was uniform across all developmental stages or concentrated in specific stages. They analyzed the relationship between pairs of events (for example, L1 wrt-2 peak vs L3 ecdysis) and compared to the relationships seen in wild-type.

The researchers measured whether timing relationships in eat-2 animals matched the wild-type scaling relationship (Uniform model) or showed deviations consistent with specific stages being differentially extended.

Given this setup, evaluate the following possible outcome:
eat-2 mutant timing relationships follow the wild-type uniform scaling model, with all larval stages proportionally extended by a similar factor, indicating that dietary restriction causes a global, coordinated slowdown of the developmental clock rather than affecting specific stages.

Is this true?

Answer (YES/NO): YES